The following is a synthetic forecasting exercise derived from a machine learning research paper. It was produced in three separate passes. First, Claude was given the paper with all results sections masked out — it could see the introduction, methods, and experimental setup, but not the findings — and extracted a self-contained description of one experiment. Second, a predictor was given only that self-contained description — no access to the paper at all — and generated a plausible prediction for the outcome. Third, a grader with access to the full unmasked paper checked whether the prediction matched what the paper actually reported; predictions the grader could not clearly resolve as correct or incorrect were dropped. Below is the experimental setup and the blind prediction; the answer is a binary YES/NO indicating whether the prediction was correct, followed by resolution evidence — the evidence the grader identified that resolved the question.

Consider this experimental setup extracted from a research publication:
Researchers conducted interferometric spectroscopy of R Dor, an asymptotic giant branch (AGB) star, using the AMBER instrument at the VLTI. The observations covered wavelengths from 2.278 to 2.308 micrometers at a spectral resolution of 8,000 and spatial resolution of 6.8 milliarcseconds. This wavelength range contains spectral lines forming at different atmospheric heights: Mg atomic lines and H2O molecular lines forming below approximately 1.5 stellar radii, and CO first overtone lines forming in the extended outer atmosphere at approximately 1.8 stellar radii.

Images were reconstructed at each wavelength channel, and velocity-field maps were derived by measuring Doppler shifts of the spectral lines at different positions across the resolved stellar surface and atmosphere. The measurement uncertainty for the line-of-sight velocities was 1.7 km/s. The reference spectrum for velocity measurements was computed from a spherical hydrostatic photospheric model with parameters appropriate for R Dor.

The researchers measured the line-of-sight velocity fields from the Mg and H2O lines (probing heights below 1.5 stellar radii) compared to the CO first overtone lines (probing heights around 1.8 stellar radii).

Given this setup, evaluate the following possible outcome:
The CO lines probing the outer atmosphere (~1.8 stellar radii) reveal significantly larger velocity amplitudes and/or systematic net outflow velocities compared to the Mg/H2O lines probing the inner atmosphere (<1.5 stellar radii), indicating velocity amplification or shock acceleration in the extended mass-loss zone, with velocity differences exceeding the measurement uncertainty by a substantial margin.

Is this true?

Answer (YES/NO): YES